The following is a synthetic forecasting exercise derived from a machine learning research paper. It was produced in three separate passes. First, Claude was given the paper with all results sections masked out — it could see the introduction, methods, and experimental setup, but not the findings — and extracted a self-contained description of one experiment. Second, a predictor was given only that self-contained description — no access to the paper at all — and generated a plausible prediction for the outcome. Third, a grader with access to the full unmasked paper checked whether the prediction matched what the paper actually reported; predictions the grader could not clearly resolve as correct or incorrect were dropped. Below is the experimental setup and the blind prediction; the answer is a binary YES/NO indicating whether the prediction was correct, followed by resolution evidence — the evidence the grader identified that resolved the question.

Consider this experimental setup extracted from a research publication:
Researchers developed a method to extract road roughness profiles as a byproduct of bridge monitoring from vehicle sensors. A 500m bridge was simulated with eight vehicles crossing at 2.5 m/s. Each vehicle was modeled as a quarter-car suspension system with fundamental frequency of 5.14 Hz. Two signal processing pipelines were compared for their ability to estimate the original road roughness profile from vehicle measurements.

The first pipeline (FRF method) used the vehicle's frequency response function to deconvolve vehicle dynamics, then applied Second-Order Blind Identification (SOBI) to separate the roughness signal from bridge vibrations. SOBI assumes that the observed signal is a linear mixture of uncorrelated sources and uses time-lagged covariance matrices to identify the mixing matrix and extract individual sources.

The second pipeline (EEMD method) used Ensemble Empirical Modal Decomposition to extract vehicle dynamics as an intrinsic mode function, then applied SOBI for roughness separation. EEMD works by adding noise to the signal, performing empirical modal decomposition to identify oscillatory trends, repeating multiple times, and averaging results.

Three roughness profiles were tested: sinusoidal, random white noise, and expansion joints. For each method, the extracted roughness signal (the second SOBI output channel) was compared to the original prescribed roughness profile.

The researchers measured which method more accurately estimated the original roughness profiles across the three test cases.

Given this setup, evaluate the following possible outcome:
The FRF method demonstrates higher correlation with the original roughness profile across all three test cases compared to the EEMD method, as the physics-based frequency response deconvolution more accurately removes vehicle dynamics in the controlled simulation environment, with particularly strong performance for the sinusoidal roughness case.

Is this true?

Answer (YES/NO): NO